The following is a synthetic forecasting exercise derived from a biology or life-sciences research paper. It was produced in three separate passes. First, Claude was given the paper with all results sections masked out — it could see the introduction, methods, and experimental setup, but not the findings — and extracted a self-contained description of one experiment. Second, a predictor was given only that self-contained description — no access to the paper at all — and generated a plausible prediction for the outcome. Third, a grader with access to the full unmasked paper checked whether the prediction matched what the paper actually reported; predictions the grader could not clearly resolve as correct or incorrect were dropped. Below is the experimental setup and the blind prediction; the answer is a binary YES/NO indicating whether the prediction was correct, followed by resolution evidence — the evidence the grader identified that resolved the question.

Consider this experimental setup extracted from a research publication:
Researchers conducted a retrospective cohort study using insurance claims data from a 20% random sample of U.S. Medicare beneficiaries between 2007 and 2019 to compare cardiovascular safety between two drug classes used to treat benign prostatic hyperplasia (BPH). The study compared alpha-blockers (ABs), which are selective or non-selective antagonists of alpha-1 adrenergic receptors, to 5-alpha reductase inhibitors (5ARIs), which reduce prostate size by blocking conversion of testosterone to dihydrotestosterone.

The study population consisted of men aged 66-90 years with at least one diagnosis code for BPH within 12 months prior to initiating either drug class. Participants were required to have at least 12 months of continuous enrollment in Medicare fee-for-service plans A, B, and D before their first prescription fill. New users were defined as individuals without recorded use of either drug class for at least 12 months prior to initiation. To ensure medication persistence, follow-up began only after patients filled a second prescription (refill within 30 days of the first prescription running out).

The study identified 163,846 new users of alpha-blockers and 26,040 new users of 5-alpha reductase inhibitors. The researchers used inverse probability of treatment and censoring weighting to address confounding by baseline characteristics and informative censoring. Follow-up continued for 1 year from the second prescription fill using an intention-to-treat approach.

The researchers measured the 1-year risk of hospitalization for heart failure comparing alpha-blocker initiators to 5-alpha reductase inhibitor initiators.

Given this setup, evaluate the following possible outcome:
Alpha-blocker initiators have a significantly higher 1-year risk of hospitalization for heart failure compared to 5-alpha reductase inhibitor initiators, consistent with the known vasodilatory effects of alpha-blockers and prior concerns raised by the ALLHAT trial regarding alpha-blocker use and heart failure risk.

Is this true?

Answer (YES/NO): NO